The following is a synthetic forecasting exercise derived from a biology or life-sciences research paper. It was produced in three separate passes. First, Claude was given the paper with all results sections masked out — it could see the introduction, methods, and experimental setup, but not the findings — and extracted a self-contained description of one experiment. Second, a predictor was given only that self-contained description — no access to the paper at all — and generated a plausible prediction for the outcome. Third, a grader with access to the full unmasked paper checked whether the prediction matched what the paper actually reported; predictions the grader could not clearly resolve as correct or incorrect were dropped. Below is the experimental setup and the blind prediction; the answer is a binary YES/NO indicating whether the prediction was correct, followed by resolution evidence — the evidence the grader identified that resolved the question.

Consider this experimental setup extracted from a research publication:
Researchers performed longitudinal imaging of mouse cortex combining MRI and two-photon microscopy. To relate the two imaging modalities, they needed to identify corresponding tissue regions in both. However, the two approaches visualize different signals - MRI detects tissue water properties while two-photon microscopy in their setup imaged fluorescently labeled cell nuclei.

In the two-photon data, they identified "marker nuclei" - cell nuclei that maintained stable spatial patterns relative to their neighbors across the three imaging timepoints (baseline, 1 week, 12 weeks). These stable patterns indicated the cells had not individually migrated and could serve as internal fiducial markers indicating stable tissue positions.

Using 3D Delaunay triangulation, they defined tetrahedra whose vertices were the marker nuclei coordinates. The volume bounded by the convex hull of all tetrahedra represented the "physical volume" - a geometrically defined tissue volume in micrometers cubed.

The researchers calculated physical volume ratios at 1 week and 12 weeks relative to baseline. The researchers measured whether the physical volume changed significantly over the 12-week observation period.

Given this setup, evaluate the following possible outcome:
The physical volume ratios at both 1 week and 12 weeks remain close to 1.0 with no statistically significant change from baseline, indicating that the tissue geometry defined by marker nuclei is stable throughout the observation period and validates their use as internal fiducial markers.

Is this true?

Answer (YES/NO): NO